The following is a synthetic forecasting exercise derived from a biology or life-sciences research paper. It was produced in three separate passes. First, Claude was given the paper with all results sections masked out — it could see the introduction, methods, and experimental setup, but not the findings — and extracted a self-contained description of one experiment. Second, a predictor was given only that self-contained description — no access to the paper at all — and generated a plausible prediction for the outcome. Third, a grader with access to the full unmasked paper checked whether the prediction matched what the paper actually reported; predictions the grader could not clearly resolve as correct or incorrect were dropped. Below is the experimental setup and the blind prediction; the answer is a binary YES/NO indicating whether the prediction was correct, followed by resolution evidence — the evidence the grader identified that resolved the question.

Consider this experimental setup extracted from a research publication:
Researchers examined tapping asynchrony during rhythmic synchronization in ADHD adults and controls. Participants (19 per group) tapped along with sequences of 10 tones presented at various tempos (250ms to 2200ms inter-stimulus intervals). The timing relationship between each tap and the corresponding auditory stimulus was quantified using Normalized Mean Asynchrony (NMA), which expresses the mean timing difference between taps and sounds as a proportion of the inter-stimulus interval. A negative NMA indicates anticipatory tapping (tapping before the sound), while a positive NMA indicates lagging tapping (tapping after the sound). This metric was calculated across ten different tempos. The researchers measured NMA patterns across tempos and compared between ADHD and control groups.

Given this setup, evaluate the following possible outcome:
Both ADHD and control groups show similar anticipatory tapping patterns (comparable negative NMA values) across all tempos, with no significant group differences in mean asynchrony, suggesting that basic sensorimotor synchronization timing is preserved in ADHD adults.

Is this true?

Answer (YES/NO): YES